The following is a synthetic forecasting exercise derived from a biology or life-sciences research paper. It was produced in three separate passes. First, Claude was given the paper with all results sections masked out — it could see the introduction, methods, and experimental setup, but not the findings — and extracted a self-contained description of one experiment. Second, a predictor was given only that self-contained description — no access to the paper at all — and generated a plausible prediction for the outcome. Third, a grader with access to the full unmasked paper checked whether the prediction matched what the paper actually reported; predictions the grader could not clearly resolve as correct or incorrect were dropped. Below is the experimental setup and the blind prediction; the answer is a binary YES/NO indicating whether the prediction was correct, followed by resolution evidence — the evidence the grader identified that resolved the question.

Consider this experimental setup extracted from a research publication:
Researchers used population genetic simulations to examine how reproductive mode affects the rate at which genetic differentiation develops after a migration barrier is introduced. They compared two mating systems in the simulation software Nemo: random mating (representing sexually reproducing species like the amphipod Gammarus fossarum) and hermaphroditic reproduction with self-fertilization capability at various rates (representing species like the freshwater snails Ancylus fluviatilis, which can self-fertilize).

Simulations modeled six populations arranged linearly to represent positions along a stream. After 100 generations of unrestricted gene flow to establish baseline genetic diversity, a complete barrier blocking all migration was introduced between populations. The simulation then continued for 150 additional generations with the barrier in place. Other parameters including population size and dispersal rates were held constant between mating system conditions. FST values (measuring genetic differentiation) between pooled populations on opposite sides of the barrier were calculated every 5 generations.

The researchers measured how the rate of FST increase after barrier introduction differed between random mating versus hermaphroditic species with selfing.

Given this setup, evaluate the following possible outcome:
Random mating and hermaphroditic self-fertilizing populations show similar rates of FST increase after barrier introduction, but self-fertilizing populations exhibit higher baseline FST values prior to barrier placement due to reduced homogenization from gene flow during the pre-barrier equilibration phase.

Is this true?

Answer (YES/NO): NO